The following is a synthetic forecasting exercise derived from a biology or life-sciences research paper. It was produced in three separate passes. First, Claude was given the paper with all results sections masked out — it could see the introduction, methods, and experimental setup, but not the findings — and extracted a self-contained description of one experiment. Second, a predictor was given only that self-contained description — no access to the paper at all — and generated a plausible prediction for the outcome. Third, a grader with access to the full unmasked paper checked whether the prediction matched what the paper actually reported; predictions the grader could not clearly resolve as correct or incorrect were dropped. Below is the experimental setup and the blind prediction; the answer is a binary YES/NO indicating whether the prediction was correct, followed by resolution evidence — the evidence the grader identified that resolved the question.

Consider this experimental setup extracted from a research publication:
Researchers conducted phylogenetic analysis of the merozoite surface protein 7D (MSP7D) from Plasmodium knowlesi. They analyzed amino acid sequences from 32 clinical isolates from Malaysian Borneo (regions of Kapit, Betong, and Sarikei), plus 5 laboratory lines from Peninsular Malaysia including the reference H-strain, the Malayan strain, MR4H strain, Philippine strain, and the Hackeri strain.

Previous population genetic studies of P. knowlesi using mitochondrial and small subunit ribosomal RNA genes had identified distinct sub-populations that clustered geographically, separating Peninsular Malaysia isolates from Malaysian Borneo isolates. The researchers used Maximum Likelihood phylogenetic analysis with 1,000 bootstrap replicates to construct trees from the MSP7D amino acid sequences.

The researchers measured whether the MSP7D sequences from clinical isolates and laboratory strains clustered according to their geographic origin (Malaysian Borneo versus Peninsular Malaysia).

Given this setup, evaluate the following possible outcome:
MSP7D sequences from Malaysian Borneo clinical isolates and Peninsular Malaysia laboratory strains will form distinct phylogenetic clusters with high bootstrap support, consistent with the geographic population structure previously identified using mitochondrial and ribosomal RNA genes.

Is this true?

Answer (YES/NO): NO